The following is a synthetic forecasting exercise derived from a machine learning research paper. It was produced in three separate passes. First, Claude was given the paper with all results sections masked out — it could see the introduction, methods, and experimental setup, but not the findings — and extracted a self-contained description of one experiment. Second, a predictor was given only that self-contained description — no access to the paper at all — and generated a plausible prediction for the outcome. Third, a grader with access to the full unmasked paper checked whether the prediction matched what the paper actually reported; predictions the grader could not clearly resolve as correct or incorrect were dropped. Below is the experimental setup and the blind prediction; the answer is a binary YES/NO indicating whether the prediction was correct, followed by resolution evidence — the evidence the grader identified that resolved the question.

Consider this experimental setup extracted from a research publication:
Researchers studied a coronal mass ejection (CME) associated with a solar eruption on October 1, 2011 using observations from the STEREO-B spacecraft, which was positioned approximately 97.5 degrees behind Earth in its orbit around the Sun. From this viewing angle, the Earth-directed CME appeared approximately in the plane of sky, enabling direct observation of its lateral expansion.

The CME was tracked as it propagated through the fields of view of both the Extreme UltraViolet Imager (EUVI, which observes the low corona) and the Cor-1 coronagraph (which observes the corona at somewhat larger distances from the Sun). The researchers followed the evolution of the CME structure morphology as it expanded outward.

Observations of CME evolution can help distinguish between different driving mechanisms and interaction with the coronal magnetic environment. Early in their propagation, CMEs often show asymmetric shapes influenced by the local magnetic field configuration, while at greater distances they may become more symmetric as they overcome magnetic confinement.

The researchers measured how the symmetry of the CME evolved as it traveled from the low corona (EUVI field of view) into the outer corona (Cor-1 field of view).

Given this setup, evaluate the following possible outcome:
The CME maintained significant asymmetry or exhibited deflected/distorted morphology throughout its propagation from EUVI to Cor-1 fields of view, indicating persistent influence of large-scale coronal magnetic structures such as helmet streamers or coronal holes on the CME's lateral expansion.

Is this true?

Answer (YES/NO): NO